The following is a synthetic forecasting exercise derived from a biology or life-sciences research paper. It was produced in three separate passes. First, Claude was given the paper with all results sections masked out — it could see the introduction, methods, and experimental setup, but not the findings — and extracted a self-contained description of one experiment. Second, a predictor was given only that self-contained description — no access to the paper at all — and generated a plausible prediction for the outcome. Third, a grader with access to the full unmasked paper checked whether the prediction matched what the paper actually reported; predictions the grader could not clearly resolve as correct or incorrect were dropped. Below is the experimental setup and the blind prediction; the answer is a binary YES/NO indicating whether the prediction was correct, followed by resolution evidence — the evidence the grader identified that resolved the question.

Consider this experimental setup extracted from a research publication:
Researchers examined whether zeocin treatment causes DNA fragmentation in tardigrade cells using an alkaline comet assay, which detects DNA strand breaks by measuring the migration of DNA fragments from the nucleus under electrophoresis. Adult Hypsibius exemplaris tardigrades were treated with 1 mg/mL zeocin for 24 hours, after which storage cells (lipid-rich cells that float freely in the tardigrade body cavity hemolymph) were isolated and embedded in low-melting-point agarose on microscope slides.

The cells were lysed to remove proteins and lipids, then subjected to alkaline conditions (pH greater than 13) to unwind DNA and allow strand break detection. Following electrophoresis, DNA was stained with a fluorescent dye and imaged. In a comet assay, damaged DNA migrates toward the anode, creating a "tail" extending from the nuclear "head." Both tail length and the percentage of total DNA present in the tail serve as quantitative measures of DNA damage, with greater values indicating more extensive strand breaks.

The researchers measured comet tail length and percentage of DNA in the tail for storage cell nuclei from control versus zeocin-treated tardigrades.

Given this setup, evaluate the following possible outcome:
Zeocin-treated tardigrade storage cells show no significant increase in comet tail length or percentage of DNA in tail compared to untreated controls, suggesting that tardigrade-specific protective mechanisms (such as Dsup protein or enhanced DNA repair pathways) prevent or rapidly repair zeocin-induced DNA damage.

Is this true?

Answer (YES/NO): NO